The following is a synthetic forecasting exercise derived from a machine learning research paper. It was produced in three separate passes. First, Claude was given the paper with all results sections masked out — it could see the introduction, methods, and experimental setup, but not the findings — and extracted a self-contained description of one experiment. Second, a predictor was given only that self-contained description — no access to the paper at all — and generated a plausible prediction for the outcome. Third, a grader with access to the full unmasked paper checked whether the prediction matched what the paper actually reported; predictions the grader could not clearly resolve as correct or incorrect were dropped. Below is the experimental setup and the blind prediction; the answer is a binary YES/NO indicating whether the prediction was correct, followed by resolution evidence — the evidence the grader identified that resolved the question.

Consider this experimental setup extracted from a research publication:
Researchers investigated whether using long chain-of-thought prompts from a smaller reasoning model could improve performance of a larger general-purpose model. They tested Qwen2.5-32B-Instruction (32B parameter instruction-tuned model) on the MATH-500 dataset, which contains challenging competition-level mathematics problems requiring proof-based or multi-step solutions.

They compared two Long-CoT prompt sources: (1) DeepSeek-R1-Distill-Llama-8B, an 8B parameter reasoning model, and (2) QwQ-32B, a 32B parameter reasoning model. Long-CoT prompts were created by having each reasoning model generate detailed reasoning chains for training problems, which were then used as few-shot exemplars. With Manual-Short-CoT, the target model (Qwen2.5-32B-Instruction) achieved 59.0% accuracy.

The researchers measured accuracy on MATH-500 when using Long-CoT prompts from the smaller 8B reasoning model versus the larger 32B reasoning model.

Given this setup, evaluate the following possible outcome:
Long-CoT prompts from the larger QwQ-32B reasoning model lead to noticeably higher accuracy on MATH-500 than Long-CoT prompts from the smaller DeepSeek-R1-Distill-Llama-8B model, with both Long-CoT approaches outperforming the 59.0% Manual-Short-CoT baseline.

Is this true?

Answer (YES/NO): YES